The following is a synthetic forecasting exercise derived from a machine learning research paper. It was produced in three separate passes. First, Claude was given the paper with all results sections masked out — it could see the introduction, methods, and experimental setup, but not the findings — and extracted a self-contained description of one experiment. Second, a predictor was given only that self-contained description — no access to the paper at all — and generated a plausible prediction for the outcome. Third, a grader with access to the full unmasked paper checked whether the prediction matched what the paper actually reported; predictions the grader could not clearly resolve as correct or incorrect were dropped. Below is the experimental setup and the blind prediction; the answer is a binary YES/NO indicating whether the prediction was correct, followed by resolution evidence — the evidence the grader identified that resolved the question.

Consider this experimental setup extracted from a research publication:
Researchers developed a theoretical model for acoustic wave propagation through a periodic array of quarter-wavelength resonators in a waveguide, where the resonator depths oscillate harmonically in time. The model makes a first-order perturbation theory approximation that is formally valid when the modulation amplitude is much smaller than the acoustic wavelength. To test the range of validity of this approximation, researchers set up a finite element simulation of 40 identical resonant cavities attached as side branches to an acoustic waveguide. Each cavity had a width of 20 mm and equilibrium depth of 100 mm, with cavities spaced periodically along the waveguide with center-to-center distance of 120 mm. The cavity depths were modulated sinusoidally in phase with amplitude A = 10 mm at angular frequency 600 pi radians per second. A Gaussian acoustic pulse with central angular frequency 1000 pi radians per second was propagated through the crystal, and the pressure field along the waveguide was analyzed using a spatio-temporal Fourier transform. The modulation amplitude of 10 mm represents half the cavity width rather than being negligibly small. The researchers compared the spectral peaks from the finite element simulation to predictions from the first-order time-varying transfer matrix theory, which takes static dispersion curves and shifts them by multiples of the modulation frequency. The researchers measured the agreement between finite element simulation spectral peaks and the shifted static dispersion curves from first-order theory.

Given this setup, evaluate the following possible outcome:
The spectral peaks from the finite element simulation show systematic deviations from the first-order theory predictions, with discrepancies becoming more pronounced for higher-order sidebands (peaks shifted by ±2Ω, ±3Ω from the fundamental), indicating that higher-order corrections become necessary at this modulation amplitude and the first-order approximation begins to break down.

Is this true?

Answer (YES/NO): NO